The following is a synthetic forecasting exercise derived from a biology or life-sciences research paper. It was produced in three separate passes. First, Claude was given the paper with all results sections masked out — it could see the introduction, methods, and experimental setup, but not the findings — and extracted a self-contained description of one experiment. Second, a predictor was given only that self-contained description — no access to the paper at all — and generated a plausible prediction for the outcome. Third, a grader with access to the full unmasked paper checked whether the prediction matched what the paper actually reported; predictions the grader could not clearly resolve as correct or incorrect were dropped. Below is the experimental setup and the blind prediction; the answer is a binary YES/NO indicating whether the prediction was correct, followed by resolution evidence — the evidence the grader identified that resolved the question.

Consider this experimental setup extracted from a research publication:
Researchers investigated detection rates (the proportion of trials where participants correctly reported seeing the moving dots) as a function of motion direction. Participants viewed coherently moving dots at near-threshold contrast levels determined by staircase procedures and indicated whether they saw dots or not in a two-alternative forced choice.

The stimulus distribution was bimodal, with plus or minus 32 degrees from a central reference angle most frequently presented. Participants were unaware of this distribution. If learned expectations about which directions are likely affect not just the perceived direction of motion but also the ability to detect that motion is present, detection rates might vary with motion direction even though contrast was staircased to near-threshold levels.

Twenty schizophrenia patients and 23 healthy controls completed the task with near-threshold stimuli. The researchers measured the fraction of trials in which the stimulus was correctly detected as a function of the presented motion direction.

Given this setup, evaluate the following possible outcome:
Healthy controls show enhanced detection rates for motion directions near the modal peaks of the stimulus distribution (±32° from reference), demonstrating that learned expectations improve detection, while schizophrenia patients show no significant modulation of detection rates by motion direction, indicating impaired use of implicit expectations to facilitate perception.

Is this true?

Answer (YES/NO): NO